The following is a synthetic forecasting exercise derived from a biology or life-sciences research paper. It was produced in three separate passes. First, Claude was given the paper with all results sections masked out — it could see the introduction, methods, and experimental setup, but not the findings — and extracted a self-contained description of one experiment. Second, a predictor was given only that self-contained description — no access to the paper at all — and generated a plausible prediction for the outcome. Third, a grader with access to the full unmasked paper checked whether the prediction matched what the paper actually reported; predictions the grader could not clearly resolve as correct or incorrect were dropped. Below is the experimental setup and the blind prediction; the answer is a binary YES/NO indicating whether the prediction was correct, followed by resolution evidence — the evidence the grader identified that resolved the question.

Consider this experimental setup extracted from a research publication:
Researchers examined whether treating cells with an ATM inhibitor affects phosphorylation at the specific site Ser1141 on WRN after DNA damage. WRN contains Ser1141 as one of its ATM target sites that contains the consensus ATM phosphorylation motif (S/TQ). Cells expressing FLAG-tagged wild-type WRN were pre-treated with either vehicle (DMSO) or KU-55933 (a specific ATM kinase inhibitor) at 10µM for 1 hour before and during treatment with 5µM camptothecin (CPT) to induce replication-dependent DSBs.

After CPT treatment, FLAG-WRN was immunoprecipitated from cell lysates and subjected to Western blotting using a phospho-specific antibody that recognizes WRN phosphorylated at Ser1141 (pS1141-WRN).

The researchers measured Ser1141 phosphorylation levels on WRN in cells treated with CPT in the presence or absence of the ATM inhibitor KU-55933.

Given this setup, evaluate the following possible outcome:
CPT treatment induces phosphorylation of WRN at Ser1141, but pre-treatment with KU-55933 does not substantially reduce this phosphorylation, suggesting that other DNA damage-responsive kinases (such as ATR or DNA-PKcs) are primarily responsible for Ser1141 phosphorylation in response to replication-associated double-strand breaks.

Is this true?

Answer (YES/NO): NO